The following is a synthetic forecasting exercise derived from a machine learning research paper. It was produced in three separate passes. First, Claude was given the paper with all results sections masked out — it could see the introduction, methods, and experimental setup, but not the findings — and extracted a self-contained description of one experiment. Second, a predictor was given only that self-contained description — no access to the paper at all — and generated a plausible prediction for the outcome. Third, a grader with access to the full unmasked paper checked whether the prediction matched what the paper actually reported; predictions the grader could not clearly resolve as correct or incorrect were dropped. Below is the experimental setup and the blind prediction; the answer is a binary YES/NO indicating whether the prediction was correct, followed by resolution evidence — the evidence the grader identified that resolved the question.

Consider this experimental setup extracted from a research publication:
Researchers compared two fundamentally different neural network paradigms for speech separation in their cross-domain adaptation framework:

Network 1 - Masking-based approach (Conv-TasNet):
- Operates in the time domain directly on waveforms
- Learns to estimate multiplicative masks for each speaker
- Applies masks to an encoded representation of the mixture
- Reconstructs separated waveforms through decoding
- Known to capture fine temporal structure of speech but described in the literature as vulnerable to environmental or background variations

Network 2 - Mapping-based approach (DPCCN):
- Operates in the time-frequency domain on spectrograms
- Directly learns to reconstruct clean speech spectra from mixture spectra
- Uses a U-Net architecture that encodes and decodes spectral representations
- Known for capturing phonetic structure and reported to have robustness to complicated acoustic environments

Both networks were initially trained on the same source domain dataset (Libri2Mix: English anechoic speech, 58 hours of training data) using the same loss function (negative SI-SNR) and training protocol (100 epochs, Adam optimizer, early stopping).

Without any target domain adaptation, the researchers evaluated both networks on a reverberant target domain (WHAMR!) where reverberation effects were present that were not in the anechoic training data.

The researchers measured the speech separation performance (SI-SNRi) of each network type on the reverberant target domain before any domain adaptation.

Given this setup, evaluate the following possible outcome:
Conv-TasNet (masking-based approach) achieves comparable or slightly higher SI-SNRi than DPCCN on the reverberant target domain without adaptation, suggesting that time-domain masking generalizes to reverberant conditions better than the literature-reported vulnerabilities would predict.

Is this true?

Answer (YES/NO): NO